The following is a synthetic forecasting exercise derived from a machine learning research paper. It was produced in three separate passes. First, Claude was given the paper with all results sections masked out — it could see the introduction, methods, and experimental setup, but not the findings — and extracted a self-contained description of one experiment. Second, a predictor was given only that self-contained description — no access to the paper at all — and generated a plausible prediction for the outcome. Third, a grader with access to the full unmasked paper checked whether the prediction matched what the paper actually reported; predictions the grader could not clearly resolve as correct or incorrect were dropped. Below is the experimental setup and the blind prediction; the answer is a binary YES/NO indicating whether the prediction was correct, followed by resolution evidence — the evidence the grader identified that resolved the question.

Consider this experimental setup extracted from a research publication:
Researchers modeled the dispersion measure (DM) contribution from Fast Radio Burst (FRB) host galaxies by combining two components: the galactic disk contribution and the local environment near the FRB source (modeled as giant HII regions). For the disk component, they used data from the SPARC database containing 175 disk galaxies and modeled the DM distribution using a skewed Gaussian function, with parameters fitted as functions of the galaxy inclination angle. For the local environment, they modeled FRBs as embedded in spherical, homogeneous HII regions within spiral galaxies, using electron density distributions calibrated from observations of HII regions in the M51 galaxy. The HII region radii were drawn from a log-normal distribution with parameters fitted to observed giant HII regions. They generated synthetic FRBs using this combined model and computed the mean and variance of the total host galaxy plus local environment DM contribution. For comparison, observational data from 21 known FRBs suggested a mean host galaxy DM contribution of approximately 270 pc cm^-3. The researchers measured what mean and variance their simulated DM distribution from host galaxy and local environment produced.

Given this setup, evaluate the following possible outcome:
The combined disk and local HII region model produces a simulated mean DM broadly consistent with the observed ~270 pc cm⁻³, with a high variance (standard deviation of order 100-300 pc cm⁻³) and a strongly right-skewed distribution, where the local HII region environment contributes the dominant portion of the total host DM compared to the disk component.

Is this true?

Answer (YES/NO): NO